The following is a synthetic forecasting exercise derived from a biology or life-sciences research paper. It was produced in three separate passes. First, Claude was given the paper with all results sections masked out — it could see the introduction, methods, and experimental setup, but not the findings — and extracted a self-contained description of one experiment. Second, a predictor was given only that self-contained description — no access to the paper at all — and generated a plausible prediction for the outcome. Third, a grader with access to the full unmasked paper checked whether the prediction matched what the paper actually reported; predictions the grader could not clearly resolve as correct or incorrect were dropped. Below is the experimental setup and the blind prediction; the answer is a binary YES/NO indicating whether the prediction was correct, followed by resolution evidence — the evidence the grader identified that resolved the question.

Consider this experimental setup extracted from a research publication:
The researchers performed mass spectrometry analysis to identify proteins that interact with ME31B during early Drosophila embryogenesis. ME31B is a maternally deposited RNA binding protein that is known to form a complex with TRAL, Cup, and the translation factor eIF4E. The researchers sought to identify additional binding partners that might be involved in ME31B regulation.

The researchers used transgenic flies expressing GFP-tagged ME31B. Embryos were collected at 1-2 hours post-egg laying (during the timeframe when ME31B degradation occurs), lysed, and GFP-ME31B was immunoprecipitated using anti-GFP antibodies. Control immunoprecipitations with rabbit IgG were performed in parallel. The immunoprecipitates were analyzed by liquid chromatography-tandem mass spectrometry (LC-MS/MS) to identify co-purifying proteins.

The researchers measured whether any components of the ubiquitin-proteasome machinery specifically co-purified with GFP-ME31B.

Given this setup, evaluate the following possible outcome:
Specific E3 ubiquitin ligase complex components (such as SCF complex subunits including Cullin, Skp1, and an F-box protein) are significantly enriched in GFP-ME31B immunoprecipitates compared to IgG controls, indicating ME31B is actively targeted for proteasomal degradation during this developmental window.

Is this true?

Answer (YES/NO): YES